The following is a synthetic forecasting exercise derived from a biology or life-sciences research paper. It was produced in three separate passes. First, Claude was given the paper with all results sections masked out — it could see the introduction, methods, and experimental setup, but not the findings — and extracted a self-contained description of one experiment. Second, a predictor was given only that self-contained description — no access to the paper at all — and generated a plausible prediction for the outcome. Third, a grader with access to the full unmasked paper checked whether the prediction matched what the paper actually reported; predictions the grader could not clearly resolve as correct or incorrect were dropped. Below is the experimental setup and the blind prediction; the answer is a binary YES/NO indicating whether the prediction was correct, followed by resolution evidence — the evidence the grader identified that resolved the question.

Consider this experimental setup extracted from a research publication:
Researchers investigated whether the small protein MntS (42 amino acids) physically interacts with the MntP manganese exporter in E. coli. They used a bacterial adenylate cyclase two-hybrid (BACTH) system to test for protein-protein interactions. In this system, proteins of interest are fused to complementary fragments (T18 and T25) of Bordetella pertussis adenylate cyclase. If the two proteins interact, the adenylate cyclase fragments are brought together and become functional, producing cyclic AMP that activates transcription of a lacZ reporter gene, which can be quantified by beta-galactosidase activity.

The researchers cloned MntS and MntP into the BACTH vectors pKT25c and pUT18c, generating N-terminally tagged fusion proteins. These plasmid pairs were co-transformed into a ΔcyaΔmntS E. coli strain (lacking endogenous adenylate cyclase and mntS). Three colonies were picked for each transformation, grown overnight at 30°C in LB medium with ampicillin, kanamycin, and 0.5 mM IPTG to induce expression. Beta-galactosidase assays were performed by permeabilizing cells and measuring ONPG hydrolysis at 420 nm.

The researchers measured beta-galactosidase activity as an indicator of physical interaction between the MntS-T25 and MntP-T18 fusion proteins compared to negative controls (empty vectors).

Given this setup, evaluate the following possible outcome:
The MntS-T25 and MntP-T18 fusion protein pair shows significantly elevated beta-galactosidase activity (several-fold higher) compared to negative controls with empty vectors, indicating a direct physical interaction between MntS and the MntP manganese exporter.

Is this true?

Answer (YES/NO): YES